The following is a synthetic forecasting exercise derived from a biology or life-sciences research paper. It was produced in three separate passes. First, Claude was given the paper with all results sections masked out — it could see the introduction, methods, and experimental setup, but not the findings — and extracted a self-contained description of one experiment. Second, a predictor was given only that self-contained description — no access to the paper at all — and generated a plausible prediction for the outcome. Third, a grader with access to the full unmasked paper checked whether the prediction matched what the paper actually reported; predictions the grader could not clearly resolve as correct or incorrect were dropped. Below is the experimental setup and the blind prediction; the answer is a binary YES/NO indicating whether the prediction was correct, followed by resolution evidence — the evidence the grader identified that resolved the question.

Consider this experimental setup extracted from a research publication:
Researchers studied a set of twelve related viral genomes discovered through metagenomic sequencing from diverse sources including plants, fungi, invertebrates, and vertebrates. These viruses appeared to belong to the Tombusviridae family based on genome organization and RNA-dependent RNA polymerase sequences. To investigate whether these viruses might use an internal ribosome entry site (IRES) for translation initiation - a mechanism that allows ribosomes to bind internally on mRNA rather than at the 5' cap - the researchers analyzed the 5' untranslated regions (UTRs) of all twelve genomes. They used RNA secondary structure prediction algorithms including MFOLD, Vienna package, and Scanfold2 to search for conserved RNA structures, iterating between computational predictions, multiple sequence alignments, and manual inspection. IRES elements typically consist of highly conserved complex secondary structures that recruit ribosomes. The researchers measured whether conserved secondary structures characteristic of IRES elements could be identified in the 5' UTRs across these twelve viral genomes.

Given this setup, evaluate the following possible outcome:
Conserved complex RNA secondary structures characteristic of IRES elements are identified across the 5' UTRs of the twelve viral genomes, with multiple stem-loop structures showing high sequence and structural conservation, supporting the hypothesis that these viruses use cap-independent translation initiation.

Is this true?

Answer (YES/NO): NO